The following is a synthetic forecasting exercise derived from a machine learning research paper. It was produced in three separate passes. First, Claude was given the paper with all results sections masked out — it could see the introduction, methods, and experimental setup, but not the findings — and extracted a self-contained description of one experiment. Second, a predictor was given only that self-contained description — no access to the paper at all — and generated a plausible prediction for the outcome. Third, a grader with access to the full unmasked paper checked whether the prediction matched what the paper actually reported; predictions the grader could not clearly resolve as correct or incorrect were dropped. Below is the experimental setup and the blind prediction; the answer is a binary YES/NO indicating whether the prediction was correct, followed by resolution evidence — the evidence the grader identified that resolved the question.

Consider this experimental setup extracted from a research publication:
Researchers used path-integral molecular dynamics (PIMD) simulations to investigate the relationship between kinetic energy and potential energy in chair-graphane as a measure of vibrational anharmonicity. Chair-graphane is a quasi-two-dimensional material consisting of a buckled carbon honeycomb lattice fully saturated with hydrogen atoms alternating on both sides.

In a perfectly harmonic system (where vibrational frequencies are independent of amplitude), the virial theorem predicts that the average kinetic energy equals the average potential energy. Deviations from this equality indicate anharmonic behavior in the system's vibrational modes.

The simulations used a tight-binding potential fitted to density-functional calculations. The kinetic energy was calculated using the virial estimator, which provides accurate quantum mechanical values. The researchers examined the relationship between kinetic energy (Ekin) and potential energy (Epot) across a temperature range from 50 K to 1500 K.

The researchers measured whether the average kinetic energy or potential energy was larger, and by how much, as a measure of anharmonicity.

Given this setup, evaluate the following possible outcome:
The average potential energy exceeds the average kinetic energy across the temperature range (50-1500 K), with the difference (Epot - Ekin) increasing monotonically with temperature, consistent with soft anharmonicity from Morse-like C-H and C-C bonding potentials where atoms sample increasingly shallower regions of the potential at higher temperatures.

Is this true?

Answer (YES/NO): YES